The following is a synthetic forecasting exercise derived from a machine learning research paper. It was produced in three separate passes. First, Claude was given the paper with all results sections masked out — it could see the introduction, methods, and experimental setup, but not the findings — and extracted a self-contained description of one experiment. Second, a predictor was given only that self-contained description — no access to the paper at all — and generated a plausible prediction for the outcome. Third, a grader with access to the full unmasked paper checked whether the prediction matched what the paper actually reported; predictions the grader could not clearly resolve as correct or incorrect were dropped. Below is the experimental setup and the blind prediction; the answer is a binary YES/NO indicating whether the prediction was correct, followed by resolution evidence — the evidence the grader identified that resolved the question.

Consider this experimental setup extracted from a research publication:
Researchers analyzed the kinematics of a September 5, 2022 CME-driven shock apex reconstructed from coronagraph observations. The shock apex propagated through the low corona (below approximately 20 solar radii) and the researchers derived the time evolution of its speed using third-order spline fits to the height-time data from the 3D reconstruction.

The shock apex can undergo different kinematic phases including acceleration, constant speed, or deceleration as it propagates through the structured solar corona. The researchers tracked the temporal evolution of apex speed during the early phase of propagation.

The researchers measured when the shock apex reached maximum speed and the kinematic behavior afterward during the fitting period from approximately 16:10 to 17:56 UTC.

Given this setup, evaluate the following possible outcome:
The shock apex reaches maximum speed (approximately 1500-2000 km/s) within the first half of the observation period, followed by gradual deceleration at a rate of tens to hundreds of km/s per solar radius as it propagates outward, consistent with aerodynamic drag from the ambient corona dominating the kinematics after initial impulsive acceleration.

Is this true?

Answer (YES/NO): NO